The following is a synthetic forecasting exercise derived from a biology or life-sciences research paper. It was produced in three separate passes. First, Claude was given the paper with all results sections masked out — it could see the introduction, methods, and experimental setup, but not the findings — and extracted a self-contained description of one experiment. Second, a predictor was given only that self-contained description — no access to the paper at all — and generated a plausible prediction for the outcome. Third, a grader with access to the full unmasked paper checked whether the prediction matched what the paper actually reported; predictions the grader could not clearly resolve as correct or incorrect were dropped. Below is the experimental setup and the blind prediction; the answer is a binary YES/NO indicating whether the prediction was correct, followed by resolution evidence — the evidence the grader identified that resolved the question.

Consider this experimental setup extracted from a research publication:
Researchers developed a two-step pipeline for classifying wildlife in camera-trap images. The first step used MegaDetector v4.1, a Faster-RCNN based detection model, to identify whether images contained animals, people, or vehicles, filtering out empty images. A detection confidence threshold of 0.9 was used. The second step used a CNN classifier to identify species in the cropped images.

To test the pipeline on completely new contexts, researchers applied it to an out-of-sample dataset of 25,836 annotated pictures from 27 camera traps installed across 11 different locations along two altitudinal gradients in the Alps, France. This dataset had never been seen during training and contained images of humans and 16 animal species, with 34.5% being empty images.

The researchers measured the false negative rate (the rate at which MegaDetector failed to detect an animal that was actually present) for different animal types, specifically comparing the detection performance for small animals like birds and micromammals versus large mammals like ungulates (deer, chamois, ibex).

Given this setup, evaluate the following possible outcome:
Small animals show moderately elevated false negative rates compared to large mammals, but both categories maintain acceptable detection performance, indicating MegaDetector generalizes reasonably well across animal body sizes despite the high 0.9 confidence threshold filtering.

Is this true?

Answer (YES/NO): NO